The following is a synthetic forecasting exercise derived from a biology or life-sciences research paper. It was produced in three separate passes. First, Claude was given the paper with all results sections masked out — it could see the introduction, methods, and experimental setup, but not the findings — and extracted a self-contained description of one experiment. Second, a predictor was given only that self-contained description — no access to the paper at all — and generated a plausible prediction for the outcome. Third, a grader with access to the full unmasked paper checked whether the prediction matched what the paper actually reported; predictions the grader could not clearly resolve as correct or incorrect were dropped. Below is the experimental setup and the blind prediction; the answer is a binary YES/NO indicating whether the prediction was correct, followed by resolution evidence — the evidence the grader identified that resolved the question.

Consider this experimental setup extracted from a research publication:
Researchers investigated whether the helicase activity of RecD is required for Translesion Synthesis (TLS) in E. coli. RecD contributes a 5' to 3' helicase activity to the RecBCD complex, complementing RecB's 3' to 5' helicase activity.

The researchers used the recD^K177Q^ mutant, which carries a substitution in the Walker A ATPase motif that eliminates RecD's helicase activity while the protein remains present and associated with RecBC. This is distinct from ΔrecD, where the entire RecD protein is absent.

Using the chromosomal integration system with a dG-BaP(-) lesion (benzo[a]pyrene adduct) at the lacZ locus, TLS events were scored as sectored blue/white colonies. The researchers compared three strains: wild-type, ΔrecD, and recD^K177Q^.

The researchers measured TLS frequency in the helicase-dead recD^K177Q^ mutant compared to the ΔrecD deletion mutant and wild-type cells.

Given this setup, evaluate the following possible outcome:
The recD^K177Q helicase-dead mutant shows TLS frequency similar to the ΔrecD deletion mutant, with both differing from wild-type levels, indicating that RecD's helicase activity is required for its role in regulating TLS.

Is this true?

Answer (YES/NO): NO